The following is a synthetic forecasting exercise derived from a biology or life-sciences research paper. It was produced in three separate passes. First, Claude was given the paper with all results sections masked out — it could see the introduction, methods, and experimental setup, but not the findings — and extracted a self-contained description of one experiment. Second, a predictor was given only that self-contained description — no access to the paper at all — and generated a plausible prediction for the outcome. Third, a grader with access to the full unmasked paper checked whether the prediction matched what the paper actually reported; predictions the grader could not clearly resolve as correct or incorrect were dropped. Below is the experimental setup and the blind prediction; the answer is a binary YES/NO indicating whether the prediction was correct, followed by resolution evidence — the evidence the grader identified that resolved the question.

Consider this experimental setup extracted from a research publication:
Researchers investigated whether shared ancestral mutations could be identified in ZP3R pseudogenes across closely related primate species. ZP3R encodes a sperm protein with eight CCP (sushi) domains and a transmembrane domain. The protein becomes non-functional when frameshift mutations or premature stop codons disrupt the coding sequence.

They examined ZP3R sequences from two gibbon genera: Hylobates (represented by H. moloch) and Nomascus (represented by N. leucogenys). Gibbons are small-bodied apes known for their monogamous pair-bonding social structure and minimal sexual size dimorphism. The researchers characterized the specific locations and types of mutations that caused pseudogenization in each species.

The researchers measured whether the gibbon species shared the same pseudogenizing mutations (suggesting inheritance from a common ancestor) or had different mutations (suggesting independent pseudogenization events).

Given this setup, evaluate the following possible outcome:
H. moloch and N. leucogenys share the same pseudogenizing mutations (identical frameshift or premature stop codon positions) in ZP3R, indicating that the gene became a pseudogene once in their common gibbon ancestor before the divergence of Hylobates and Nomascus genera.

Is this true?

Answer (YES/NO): YES